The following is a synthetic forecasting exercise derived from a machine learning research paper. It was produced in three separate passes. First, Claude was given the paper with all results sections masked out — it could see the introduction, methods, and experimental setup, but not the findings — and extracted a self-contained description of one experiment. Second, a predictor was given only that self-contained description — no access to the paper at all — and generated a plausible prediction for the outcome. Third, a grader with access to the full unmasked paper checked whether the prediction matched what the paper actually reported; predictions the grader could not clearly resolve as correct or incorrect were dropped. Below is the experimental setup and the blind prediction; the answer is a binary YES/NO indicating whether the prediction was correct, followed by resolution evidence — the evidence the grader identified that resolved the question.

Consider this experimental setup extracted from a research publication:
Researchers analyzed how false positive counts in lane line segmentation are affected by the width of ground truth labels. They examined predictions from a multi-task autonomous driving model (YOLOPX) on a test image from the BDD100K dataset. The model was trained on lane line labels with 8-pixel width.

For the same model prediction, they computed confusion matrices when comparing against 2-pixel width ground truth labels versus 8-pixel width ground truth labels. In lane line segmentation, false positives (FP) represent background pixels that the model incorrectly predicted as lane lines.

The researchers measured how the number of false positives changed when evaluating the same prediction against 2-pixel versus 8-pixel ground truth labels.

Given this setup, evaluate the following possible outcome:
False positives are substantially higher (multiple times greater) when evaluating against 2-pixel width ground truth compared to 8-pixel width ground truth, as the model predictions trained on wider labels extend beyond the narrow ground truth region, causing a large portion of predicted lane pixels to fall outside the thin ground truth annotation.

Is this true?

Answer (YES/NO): NO